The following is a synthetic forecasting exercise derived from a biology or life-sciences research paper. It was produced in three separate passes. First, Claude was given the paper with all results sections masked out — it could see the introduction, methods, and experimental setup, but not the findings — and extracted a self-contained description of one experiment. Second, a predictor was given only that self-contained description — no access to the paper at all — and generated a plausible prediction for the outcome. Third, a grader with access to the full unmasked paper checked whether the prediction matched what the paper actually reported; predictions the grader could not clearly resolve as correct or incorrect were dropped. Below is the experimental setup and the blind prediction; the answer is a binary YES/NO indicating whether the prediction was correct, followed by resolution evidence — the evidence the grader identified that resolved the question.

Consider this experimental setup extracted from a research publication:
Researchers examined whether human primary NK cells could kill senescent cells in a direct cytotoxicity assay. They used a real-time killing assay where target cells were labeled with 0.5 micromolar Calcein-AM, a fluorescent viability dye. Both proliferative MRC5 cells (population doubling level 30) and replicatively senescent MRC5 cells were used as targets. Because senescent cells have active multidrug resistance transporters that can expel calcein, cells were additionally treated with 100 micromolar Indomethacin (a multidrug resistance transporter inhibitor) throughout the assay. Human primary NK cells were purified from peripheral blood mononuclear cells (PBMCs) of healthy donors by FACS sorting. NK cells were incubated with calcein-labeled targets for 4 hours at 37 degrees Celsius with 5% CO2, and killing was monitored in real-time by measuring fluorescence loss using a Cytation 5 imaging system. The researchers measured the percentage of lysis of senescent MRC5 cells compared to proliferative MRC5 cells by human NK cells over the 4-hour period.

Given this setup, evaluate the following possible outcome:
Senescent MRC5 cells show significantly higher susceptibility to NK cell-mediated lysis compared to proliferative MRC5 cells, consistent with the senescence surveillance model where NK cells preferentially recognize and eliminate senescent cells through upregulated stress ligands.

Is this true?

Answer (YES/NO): NO